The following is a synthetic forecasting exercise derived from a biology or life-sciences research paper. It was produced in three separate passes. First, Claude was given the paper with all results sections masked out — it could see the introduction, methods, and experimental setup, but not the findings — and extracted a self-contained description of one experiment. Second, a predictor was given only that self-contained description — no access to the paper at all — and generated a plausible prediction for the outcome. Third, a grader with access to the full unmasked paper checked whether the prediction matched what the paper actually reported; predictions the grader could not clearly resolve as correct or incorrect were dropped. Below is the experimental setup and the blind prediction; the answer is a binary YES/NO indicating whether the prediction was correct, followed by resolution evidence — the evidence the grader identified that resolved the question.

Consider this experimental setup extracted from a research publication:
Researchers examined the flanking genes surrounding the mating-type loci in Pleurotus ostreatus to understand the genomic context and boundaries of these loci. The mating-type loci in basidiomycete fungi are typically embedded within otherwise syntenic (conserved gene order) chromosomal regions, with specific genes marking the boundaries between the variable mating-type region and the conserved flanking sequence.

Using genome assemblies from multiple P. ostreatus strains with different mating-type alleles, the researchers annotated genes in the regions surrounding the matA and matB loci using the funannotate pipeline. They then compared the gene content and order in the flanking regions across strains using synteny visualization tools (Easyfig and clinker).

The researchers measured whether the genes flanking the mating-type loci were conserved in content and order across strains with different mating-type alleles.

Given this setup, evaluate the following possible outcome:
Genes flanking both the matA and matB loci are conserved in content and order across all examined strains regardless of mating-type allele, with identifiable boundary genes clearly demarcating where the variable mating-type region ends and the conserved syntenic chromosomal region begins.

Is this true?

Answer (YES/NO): YES